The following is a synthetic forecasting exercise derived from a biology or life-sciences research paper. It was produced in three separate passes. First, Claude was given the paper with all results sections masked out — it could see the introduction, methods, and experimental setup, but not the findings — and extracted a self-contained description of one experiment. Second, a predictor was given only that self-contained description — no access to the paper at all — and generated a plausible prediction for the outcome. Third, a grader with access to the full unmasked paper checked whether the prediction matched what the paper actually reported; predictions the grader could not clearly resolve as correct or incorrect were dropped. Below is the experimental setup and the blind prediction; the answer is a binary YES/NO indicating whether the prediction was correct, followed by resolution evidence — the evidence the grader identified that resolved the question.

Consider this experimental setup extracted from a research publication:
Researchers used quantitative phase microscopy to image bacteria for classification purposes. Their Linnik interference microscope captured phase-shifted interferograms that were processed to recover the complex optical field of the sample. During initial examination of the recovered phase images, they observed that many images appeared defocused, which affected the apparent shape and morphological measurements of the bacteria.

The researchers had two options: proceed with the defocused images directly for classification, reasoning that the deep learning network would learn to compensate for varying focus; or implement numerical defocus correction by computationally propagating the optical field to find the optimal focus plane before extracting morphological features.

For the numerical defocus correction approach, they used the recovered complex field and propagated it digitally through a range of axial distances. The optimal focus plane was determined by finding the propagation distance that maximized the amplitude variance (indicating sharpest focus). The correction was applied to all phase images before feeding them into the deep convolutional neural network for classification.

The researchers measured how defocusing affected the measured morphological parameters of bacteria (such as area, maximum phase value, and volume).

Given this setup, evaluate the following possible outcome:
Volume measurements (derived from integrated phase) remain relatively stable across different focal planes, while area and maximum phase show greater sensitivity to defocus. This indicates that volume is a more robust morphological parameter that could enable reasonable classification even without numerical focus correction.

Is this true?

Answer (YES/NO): NO